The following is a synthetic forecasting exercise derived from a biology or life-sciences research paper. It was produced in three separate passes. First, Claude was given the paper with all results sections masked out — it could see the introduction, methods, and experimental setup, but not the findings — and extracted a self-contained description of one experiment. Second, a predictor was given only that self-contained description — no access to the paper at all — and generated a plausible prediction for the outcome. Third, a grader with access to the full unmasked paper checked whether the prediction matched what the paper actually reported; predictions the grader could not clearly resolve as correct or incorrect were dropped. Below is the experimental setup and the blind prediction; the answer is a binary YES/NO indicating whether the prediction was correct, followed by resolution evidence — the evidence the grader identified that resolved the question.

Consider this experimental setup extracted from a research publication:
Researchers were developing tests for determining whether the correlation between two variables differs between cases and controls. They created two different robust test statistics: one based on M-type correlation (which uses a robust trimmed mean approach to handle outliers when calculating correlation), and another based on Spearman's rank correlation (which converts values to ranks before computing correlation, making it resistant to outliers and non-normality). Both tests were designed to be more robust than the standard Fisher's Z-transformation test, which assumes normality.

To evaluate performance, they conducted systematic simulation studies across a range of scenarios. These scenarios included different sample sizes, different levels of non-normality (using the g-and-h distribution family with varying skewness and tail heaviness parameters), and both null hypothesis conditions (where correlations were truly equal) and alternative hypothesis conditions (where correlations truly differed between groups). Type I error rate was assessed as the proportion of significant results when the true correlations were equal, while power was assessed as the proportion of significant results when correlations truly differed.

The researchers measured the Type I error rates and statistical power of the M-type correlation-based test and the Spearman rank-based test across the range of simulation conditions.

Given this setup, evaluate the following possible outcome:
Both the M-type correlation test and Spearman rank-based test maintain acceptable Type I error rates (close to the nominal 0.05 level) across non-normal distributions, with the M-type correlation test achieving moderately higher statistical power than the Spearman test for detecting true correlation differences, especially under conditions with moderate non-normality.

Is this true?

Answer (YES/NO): NO